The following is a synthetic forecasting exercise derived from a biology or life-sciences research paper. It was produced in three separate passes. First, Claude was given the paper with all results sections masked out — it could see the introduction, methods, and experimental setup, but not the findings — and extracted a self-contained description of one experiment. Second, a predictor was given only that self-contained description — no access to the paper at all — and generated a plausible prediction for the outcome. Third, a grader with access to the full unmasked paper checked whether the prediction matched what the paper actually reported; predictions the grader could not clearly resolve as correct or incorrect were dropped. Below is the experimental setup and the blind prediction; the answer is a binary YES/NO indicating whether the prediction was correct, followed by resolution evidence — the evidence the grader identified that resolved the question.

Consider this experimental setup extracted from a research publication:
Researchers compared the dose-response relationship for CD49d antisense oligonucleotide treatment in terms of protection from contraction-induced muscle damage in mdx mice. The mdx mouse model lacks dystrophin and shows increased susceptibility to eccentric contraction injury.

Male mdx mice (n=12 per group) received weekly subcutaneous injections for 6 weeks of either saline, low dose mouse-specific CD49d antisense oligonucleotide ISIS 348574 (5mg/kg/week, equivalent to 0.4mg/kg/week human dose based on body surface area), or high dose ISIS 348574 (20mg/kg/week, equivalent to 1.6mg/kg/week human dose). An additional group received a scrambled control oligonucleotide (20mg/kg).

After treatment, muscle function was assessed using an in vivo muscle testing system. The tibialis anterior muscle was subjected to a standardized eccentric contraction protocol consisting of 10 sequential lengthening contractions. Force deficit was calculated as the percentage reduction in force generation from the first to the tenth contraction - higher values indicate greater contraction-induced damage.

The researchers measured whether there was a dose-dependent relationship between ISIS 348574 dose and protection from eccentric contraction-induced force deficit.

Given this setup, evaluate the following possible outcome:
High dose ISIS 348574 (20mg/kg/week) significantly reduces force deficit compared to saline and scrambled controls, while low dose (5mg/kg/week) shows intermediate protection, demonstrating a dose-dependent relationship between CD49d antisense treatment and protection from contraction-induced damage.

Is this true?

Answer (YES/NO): NO